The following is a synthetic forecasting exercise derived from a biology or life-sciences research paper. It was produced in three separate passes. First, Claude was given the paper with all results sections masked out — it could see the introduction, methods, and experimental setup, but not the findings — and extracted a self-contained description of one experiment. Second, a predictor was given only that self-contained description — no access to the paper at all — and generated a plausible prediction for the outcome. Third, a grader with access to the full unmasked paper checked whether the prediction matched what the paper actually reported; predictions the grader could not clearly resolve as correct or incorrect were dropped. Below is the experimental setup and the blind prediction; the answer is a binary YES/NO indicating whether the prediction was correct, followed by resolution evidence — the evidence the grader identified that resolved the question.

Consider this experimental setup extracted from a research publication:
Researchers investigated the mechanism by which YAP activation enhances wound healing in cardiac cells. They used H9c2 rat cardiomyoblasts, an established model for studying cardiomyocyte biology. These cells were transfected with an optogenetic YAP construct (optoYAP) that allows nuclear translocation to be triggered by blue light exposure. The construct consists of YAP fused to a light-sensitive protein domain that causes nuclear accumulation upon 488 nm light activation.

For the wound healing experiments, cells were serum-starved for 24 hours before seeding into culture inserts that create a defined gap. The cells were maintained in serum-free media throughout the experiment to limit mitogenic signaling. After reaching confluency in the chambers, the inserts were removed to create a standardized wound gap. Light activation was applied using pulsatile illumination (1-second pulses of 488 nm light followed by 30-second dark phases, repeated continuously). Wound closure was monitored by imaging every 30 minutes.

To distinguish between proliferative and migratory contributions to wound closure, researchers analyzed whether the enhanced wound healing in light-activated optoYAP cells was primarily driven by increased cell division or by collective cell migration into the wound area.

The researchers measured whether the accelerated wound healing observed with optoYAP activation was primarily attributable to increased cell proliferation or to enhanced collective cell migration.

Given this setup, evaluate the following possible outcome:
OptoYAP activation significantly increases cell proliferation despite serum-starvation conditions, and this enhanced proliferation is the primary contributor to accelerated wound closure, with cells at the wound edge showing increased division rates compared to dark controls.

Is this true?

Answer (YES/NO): NO